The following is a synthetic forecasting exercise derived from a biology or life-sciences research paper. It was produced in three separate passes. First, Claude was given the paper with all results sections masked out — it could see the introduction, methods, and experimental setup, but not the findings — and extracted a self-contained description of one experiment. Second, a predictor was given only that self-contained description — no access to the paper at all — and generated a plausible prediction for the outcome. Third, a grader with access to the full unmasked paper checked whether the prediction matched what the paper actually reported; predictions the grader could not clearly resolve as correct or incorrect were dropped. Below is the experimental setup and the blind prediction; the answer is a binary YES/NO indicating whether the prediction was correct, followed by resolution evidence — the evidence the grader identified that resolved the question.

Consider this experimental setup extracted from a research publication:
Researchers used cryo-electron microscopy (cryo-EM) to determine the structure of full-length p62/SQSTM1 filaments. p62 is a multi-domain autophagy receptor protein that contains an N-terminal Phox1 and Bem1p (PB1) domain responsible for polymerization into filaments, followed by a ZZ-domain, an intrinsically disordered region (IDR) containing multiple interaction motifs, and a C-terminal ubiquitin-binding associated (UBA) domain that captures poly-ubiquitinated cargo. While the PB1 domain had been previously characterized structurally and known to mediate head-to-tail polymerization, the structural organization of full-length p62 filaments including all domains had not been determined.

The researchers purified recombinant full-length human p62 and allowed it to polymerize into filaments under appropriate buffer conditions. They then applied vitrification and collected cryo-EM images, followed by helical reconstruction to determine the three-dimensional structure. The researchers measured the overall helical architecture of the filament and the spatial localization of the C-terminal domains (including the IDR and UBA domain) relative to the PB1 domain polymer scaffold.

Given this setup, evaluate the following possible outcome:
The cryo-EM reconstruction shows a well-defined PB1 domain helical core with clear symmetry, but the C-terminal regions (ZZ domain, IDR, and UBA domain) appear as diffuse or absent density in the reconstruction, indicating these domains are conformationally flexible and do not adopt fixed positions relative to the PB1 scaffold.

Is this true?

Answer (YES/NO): YES